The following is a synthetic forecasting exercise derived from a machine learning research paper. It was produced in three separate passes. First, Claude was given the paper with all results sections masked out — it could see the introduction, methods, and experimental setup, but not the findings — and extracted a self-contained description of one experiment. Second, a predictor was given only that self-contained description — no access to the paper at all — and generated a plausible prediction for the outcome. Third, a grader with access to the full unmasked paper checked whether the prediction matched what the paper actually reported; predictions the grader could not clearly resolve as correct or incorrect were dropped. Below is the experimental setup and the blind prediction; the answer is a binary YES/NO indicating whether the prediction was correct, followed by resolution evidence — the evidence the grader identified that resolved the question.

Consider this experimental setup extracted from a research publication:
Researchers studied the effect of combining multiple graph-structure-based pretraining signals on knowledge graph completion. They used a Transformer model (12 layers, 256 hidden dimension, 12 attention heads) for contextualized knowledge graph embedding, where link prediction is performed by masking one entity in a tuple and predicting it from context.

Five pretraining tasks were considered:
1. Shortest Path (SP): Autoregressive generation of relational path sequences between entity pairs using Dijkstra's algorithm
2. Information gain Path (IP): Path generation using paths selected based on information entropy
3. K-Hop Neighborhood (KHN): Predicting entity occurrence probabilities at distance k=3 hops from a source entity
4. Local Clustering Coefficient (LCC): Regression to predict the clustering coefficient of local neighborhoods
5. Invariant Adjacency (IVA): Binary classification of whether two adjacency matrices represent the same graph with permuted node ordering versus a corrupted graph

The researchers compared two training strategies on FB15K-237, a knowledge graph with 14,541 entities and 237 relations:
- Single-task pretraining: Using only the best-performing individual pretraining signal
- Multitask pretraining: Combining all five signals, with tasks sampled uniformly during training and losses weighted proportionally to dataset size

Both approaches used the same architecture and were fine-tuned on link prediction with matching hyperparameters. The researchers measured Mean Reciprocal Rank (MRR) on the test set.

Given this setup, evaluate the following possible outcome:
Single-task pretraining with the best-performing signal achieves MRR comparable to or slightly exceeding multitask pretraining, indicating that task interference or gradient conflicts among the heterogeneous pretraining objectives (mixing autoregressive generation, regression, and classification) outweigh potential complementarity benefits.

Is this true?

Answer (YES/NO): NO